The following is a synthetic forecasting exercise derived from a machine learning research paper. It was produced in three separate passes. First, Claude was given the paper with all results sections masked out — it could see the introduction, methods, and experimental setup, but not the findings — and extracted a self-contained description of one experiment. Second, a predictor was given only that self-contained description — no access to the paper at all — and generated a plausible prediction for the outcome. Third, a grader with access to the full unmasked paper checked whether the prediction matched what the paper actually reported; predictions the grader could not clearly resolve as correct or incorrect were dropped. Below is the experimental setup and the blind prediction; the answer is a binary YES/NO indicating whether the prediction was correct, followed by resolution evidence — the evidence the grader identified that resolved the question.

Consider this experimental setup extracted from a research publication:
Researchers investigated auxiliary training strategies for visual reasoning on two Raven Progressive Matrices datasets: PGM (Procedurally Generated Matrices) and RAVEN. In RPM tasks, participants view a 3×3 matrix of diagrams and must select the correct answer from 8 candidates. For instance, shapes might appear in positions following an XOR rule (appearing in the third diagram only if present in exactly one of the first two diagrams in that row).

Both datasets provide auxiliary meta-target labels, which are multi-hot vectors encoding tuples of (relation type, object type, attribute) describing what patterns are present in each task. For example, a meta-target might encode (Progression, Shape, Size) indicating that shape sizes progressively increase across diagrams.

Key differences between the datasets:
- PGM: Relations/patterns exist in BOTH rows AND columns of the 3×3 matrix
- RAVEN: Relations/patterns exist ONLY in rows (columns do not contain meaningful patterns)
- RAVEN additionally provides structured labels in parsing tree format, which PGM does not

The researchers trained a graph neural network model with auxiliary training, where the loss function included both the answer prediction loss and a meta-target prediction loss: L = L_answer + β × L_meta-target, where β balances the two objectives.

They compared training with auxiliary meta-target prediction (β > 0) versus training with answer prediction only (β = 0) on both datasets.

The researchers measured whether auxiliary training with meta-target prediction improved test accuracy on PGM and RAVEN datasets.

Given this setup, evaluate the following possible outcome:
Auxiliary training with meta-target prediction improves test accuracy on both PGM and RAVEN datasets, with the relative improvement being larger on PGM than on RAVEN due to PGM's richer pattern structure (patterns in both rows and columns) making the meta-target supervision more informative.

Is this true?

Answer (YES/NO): NO